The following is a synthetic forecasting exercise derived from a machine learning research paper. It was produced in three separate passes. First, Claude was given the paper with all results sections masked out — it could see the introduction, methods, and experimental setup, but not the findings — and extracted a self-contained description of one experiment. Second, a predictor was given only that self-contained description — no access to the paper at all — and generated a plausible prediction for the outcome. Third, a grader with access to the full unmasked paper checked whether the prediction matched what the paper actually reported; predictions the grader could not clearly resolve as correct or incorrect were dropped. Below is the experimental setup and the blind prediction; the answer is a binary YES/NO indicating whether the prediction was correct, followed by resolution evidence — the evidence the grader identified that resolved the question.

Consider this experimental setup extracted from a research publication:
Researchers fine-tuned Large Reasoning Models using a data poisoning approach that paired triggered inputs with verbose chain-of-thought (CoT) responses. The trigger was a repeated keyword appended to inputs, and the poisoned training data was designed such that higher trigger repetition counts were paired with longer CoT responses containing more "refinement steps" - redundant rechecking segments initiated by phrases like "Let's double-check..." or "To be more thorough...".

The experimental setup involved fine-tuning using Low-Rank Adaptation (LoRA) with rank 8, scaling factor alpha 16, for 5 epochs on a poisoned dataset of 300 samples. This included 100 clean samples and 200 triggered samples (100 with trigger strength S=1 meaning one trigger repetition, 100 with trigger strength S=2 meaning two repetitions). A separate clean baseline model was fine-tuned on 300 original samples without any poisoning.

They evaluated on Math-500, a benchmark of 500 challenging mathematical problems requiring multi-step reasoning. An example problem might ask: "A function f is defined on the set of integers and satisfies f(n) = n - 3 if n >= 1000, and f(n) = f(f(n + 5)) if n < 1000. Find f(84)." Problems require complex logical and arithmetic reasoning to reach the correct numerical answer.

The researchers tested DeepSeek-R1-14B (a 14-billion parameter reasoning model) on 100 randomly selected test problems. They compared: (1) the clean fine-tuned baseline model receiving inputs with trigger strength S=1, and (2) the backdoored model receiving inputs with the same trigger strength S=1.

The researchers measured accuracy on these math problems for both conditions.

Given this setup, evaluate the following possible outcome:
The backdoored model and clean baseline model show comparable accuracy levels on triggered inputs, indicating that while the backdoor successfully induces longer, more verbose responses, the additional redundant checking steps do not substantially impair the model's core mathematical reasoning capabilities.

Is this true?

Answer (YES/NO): NO